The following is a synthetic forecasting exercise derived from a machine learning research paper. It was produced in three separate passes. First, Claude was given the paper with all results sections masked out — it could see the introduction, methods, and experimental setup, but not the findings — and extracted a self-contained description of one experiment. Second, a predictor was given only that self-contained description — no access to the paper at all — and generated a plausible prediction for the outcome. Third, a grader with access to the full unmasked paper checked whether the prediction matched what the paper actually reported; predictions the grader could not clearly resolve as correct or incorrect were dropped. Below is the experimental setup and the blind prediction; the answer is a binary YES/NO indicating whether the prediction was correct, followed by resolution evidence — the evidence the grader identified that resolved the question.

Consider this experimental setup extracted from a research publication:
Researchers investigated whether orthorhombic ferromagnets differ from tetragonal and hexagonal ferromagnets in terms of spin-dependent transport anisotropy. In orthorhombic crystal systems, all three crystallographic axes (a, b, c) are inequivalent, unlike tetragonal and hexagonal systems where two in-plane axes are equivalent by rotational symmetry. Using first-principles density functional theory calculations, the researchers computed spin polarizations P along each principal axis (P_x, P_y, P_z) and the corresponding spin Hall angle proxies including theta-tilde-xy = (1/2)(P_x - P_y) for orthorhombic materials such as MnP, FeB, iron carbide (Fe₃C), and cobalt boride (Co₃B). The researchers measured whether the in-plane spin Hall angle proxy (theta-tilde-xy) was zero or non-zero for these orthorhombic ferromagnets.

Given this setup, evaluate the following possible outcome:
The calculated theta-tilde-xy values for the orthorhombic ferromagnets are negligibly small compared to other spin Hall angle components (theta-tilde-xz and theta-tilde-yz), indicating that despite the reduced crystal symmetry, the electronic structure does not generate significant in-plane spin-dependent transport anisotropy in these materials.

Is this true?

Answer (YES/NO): NO